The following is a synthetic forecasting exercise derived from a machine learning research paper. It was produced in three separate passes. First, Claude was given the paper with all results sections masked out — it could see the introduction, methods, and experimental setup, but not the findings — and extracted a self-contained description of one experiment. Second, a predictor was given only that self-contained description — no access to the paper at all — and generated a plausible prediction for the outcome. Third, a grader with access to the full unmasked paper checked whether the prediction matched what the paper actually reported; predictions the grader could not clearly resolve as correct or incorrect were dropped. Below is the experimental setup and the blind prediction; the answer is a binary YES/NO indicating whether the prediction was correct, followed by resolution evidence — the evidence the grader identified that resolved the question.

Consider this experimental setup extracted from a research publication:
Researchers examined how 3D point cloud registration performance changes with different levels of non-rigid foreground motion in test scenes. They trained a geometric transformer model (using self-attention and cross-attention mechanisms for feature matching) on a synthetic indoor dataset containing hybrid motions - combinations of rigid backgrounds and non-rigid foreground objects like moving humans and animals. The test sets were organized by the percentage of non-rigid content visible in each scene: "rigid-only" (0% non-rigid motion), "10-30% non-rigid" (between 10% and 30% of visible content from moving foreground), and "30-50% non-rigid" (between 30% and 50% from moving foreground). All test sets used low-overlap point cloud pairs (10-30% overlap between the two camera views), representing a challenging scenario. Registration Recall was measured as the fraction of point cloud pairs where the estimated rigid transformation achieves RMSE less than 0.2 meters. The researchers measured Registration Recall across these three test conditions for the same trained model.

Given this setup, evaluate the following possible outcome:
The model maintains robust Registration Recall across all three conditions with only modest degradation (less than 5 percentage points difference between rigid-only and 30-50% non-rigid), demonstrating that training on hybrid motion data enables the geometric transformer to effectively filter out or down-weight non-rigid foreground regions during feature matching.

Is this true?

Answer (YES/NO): NO